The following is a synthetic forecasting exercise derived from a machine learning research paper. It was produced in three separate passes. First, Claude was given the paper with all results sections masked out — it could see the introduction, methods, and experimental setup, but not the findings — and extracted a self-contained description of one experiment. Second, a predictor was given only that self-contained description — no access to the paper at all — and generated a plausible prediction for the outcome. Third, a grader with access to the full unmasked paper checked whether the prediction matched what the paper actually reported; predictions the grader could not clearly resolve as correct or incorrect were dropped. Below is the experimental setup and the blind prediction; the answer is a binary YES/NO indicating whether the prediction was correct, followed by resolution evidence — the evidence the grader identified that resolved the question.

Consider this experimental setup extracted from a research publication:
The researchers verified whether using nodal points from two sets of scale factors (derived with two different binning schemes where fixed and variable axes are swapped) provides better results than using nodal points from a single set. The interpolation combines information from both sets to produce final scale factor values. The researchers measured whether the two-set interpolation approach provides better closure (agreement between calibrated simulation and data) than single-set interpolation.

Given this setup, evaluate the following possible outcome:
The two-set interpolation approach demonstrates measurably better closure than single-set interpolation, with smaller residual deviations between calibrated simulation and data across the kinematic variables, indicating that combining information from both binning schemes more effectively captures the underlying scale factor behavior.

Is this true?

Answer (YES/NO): YES